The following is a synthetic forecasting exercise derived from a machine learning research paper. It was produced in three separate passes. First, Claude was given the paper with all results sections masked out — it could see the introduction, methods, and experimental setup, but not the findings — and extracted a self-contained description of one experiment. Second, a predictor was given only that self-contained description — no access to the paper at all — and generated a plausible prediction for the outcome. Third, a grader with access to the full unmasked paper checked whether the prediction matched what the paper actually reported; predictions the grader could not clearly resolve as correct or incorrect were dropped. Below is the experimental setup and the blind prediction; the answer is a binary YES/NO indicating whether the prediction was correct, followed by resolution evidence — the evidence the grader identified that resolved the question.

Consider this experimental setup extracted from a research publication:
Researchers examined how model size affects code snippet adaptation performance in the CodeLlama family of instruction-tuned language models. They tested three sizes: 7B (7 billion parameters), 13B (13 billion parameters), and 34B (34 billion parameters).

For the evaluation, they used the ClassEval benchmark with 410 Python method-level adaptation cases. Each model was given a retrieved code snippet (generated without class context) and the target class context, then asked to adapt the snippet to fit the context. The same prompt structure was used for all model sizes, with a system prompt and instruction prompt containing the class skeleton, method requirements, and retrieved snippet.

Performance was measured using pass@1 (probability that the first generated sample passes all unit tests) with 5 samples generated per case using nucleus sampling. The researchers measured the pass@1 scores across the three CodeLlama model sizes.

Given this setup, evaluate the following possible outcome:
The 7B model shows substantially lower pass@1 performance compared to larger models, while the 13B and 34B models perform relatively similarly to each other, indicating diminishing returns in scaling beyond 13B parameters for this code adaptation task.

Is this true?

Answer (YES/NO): NO